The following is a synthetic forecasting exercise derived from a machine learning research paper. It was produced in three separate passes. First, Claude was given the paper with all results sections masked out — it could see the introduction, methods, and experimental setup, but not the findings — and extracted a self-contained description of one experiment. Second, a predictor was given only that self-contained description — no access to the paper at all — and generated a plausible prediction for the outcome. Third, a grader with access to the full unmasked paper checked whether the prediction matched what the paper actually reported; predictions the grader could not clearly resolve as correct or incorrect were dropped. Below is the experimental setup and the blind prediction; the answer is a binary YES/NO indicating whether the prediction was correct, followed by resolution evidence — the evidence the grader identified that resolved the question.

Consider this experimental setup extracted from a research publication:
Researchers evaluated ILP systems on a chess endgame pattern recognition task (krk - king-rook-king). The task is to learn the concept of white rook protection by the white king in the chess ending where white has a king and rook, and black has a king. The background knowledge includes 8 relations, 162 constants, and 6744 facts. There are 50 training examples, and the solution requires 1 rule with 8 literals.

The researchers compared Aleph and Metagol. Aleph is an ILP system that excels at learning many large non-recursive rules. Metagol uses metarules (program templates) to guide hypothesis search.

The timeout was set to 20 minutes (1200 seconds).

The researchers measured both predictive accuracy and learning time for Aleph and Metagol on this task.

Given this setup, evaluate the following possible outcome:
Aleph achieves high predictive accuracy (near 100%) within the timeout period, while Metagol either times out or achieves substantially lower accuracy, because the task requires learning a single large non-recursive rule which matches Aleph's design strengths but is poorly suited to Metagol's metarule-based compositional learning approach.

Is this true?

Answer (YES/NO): YES